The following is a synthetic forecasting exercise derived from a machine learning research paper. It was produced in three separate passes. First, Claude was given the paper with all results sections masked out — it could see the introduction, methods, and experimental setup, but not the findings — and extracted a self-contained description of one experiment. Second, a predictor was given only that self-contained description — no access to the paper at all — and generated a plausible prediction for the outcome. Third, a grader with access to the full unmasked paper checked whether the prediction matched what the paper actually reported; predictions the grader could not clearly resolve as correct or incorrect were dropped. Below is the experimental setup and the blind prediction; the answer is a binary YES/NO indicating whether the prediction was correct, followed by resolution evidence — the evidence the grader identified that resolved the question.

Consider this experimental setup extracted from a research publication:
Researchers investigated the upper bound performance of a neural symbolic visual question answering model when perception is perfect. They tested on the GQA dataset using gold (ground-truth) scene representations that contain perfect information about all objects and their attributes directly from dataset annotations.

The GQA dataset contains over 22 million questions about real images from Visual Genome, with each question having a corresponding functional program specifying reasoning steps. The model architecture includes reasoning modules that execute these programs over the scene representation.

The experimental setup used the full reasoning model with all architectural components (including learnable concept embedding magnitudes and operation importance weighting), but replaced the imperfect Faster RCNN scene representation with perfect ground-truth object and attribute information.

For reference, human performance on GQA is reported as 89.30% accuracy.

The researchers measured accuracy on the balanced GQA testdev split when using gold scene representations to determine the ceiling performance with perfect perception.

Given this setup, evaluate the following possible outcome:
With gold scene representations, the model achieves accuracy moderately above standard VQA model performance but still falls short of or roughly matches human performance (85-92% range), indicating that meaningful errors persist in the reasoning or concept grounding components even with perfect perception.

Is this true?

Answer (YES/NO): YES